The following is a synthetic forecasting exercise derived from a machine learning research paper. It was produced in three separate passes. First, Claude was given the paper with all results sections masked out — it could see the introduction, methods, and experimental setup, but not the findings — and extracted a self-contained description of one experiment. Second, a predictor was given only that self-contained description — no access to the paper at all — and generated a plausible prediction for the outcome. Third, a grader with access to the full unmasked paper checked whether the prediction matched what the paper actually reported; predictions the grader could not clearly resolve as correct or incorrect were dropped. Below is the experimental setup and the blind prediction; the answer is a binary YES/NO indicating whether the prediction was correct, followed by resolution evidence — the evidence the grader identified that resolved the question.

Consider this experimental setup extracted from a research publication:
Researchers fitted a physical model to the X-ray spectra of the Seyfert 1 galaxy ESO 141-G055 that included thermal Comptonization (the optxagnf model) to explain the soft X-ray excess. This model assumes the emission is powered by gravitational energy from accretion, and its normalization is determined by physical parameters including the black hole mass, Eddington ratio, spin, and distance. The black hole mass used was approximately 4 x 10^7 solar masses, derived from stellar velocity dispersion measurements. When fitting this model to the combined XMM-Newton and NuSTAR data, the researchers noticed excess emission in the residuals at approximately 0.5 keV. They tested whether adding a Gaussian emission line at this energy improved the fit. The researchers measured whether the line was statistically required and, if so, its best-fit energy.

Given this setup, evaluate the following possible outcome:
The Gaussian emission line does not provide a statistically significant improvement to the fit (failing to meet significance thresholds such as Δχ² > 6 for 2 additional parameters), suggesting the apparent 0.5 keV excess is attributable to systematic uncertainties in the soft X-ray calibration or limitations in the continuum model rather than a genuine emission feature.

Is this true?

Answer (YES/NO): NO